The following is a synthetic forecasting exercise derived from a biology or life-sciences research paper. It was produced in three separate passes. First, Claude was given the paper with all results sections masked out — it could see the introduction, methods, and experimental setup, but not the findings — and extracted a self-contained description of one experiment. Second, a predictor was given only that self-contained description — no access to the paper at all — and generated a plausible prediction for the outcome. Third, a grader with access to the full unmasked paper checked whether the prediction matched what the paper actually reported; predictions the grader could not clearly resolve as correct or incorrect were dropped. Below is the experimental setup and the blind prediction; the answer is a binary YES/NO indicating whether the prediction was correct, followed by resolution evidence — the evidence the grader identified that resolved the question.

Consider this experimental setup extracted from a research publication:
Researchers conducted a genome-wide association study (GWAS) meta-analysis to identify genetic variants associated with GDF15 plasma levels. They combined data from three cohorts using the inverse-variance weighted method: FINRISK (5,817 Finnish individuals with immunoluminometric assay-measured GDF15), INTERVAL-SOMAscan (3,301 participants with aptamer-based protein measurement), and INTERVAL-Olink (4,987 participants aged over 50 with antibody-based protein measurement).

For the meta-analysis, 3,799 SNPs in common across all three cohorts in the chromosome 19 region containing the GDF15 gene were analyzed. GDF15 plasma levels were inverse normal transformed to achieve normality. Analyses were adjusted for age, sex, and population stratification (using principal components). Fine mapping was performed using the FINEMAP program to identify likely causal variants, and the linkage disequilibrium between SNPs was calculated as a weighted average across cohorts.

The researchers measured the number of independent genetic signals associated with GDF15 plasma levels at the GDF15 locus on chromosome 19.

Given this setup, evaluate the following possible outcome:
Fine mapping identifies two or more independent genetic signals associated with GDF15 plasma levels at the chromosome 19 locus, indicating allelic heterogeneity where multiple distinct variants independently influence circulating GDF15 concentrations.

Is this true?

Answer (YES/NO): YES